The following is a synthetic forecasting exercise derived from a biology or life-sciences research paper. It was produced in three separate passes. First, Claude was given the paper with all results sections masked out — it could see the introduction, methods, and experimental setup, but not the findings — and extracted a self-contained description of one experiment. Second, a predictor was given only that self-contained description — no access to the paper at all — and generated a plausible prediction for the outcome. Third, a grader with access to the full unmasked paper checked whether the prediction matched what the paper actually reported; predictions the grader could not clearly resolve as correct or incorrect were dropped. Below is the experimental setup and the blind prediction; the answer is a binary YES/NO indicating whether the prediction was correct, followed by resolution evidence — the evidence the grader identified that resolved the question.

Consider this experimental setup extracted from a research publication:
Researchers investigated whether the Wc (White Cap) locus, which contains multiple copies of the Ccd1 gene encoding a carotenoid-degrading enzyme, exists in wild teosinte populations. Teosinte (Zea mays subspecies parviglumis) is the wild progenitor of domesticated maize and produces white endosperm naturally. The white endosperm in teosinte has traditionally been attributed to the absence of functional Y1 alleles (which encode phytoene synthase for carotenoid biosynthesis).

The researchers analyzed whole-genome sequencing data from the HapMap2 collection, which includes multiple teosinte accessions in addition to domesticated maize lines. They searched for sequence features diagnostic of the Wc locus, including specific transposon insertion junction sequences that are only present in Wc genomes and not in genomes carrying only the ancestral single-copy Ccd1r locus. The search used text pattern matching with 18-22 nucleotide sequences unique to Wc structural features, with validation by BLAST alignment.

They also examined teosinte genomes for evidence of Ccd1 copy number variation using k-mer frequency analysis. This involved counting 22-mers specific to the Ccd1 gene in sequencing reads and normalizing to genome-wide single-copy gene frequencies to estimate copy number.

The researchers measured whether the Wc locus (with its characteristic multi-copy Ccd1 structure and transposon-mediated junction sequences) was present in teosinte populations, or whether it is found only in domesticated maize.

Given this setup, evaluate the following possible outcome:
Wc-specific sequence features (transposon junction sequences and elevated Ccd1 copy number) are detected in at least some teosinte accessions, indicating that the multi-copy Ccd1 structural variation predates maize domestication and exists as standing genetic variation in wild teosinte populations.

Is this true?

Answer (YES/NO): NO